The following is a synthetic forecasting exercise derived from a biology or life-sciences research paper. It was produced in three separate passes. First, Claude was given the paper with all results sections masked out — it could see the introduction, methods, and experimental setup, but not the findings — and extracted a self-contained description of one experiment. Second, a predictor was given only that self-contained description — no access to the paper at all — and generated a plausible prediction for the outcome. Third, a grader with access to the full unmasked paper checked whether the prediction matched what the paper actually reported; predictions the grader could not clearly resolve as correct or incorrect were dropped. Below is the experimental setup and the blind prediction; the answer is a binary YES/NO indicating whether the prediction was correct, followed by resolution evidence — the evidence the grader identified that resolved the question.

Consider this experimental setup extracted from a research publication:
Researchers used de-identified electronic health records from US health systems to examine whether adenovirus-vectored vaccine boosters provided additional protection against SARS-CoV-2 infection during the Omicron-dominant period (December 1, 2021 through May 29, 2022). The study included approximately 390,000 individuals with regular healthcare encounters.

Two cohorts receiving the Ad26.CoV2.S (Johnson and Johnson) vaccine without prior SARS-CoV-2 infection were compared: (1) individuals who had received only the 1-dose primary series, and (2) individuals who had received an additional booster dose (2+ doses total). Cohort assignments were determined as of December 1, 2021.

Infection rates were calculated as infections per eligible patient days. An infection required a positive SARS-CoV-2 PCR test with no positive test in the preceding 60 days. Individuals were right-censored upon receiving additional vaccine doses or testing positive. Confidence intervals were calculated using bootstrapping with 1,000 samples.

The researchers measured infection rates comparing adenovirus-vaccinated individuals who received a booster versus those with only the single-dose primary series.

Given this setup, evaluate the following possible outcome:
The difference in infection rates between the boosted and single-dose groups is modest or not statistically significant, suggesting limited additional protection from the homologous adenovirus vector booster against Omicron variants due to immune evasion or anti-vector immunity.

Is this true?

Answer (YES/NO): YES